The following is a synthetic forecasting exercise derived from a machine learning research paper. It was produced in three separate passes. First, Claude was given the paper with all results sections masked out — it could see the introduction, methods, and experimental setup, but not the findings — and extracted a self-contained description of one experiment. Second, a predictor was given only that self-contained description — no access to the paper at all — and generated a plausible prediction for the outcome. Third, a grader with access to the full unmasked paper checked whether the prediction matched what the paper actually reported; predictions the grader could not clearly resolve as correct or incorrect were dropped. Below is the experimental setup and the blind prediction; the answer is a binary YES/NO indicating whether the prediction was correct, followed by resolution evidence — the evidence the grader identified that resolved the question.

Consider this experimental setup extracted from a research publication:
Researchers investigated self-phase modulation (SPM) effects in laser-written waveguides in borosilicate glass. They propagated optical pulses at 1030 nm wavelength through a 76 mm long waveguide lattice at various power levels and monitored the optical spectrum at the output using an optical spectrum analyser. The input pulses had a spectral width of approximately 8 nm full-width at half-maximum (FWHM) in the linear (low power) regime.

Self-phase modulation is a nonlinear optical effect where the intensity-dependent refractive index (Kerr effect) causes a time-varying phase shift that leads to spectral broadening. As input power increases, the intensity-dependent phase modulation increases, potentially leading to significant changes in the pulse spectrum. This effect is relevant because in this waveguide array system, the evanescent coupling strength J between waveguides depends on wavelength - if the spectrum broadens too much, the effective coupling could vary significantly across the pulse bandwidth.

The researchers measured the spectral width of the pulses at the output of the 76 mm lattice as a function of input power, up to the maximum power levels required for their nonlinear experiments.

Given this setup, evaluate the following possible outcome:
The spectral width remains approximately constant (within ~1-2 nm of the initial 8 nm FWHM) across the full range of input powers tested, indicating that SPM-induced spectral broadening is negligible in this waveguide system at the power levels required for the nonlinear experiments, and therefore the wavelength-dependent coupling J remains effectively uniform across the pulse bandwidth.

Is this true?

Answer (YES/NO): NO